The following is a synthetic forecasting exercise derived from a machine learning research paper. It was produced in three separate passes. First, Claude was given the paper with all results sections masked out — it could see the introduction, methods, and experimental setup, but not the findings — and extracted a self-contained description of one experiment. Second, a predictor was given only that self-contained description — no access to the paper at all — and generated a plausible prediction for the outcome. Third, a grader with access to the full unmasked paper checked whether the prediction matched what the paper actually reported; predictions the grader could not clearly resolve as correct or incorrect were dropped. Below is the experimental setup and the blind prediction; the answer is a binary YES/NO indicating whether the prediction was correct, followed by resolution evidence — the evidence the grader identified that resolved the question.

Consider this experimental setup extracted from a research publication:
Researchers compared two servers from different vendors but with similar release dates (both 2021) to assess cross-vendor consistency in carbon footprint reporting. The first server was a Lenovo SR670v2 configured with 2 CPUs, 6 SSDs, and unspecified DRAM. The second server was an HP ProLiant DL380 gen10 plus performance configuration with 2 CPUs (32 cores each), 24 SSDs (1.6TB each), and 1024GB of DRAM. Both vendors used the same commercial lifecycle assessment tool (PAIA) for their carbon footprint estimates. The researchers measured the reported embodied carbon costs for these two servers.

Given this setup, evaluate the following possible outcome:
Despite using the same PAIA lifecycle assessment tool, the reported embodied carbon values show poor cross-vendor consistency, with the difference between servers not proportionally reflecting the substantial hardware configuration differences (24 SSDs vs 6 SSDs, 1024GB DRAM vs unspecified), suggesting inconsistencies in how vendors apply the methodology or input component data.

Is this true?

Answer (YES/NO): YES